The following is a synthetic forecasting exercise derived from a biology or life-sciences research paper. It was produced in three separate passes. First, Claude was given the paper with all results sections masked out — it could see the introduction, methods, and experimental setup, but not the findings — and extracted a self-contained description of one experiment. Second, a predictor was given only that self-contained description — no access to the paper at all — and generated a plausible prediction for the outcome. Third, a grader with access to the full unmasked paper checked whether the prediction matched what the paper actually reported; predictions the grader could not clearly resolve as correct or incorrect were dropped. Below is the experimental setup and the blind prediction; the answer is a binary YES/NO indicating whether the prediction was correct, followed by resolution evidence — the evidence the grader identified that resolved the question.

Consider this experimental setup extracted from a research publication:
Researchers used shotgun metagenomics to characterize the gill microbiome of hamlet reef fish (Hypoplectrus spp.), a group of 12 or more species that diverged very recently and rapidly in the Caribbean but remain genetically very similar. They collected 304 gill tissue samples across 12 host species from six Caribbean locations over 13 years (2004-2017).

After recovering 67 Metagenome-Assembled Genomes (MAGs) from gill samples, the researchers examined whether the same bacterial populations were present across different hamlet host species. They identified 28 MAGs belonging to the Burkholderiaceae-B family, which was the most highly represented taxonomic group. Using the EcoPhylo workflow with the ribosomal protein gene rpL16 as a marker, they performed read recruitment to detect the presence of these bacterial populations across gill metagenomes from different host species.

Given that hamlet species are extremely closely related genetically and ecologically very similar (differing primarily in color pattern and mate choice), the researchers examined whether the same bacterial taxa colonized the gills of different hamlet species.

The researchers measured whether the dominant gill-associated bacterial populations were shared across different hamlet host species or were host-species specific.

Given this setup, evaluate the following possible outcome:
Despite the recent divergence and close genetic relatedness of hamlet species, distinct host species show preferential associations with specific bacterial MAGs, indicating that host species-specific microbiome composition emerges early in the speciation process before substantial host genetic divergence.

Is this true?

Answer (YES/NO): NO